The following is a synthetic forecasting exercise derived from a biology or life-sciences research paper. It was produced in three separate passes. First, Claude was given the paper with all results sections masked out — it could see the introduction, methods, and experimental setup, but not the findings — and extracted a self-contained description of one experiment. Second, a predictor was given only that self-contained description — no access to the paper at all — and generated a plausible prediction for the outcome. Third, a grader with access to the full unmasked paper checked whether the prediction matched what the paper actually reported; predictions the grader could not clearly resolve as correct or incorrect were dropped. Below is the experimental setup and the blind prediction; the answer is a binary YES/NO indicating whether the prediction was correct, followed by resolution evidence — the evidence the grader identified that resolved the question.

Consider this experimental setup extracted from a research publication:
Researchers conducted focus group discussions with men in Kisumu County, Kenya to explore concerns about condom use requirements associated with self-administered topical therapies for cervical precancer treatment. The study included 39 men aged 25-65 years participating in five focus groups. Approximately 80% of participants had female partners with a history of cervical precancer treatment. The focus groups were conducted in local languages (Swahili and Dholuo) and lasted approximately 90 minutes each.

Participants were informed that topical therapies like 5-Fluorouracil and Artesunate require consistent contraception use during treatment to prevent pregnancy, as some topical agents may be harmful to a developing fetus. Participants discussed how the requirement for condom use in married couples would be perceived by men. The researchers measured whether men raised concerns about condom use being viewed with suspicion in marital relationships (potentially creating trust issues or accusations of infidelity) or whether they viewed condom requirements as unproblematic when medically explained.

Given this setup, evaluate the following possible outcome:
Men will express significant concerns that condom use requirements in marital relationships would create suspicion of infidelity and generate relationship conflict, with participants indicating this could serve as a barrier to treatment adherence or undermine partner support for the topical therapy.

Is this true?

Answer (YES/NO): NO